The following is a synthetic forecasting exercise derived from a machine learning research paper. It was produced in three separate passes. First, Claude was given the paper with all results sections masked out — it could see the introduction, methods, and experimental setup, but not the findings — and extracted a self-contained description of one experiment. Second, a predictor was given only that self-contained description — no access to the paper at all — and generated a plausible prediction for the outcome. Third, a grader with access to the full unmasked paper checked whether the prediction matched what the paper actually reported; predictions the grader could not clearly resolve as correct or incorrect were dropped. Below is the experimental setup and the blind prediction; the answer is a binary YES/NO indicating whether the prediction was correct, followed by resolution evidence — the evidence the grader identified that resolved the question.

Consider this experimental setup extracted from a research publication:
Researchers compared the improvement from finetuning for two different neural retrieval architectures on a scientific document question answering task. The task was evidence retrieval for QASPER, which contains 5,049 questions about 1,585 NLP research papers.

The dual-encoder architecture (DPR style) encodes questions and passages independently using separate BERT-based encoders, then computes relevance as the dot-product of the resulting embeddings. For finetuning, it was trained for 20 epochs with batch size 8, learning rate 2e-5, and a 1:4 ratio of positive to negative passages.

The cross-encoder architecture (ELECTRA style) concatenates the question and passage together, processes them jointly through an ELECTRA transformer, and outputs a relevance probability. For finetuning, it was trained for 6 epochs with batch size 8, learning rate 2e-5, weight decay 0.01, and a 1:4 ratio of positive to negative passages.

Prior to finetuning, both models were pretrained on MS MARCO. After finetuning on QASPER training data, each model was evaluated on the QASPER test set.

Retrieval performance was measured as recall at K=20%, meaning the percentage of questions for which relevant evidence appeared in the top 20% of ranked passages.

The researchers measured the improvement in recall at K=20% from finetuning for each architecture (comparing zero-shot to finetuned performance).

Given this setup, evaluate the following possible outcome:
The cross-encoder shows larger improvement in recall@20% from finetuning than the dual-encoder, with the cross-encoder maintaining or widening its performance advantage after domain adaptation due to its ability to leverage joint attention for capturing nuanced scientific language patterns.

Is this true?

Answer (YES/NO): NO